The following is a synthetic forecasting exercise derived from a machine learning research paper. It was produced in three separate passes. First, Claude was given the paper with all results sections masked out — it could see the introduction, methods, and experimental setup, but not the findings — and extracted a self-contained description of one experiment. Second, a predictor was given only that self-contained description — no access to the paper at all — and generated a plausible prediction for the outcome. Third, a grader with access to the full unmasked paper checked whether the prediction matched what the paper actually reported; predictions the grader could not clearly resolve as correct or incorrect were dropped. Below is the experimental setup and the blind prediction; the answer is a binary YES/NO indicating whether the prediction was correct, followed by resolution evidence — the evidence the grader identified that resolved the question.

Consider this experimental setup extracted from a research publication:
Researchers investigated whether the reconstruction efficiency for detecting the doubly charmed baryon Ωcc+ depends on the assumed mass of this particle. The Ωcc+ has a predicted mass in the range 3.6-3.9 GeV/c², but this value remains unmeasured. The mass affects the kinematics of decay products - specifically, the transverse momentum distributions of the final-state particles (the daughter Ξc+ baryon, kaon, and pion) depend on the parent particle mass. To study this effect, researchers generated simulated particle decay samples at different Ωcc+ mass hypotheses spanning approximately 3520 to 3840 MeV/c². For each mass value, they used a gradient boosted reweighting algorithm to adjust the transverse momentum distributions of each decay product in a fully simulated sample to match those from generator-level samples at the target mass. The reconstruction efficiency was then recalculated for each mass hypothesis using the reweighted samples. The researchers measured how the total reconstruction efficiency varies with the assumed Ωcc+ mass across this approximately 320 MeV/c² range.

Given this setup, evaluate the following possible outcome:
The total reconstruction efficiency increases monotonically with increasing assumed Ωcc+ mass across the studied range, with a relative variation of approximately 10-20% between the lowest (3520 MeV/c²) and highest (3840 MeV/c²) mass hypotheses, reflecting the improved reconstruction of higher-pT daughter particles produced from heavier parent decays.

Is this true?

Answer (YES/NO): NO